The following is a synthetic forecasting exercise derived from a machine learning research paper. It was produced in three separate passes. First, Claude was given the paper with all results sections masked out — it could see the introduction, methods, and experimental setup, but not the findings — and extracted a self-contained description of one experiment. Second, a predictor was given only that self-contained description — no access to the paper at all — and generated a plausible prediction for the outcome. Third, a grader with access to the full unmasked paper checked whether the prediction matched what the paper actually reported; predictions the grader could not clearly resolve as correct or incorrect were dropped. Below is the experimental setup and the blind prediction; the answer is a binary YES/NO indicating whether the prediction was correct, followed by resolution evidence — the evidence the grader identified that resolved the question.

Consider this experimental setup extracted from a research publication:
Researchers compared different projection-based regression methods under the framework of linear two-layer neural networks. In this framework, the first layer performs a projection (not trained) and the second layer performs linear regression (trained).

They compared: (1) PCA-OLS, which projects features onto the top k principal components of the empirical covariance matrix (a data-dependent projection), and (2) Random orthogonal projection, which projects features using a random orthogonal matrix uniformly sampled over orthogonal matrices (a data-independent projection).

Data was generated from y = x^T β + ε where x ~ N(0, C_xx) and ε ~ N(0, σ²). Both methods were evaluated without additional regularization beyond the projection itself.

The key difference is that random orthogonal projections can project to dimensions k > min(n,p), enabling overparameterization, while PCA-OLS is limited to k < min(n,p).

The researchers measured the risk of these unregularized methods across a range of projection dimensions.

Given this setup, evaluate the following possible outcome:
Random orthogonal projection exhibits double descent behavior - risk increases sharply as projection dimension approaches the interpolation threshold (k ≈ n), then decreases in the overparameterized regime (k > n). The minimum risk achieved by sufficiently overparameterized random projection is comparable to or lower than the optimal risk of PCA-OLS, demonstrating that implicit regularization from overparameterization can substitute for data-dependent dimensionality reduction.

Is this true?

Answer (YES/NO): NO